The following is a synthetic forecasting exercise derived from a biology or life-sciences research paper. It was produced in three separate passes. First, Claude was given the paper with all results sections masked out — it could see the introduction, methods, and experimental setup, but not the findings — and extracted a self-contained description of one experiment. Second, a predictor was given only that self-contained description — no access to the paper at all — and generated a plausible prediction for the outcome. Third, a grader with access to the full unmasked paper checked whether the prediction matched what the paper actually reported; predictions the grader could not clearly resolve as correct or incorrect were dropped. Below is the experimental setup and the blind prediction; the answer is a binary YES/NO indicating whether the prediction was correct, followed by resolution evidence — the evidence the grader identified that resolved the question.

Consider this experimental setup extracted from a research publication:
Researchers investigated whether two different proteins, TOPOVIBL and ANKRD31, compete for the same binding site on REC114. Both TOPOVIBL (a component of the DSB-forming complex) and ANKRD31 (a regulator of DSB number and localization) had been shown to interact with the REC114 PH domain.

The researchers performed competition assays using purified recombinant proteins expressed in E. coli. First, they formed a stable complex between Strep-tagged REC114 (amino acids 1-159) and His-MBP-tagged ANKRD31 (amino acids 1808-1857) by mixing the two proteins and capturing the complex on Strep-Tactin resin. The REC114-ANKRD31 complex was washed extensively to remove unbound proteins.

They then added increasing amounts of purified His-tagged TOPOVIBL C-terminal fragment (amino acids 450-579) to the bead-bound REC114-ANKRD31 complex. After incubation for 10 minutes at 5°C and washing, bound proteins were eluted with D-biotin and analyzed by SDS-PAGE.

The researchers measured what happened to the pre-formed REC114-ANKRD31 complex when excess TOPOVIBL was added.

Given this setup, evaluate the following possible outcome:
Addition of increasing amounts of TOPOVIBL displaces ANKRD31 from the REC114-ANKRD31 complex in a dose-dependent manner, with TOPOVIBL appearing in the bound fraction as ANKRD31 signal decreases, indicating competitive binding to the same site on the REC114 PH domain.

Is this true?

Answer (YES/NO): NO